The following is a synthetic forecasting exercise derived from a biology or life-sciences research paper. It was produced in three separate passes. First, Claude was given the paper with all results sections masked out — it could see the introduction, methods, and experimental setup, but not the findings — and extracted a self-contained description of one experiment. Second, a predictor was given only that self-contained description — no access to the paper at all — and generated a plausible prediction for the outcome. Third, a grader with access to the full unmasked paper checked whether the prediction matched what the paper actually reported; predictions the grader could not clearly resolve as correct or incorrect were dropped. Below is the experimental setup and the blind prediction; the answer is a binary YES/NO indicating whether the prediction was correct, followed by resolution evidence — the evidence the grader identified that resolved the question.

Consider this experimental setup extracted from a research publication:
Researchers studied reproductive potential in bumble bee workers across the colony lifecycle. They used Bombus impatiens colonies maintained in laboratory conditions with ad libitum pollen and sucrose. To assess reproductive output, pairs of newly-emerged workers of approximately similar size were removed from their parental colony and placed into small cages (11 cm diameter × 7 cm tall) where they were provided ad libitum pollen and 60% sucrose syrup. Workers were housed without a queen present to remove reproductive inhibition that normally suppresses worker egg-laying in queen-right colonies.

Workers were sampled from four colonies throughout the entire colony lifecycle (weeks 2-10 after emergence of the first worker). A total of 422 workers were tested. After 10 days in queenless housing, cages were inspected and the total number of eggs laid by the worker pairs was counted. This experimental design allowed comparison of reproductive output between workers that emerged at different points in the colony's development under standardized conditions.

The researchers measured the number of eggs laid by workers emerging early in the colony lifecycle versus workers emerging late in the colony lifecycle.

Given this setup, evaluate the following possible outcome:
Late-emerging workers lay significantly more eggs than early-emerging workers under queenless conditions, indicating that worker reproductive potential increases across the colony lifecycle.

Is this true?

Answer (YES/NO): NO